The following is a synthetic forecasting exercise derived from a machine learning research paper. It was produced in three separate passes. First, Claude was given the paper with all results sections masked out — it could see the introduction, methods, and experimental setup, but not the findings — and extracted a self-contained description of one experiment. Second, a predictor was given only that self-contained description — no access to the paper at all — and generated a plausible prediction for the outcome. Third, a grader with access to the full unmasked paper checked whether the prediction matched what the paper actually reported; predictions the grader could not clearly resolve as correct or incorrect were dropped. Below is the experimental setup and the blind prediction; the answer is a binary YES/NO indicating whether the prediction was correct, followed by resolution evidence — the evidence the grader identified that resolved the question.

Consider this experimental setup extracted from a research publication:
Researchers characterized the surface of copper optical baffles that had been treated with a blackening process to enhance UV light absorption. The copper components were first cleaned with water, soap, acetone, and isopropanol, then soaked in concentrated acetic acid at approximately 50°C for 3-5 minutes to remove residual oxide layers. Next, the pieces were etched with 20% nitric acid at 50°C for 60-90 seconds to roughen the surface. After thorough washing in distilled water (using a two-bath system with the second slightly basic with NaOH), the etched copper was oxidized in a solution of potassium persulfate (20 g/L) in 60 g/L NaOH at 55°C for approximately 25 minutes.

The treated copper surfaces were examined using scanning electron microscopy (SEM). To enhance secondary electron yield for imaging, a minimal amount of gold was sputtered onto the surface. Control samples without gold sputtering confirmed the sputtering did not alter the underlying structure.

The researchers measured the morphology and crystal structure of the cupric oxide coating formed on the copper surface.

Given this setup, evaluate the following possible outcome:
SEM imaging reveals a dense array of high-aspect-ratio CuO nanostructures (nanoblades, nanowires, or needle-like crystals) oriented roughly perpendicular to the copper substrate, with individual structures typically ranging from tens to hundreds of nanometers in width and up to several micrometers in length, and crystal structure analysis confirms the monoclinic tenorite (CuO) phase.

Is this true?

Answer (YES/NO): NO